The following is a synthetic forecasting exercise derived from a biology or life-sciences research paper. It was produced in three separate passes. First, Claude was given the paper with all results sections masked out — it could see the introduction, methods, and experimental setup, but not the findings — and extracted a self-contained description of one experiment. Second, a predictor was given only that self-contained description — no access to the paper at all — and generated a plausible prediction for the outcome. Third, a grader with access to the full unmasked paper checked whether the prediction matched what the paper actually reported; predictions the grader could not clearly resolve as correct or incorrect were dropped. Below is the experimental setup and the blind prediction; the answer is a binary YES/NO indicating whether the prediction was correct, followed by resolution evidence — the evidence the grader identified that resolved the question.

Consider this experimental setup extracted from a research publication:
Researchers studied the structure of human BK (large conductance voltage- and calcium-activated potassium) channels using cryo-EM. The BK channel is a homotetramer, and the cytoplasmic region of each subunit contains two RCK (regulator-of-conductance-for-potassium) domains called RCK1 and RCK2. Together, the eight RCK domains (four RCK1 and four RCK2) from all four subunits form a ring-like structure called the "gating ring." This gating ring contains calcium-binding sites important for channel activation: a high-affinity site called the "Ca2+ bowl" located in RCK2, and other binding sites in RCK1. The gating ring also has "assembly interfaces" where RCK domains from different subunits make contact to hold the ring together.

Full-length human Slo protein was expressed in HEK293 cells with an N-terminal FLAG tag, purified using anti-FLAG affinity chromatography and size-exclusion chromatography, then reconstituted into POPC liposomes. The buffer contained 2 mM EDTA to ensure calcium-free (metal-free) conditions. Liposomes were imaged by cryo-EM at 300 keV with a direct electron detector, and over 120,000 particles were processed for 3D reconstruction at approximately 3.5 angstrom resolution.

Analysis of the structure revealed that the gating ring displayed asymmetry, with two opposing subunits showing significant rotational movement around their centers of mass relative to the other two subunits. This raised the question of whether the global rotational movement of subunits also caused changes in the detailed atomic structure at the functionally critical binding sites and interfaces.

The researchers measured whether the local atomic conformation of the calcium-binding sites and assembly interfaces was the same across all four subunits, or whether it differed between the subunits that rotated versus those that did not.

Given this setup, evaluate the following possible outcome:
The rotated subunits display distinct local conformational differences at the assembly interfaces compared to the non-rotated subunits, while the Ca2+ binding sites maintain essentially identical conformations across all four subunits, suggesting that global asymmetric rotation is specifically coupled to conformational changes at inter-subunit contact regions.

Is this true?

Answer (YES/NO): NO